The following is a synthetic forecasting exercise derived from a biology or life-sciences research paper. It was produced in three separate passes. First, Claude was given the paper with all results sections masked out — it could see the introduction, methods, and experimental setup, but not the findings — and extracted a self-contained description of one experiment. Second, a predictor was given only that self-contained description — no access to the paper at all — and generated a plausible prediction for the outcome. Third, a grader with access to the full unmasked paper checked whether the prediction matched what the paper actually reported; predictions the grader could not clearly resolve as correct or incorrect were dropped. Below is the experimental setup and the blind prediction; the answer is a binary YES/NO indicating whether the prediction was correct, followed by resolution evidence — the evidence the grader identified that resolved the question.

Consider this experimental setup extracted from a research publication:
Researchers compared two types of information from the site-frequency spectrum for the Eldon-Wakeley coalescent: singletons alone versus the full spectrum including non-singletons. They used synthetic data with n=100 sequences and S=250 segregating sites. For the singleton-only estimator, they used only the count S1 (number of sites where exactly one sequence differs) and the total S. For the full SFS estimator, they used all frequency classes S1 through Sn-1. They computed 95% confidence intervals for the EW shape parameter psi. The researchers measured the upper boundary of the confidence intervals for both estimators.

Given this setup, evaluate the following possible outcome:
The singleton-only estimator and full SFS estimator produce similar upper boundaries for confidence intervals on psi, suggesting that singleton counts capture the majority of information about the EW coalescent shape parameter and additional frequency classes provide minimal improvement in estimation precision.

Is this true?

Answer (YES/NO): NO